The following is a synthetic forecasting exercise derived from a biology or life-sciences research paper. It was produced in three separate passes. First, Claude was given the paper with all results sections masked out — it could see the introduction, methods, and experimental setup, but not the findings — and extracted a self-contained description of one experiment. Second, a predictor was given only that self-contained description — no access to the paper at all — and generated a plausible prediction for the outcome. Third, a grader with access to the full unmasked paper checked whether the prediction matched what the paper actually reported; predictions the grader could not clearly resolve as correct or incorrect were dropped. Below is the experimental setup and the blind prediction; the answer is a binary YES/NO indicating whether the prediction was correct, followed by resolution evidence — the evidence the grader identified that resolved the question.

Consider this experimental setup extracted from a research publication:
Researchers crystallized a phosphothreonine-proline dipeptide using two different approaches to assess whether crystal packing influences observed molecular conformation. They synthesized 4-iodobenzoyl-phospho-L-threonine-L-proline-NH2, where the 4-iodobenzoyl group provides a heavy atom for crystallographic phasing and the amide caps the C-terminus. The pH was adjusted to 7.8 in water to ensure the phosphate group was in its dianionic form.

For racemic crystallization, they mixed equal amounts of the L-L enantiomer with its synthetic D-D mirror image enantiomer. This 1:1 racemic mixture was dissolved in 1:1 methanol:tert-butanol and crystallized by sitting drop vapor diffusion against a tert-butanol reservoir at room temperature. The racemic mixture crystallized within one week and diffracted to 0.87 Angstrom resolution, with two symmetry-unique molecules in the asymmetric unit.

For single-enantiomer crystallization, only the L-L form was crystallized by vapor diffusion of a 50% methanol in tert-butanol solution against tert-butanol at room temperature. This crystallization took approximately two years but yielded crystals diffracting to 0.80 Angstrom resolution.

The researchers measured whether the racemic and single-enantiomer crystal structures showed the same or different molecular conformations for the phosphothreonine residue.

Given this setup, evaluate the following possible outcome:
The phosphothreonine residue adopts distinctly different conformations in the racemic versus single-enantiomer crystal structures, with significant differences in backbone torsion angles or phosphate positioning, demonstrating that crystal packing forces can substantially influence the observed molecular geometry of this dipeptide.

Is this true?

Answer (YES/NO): NO